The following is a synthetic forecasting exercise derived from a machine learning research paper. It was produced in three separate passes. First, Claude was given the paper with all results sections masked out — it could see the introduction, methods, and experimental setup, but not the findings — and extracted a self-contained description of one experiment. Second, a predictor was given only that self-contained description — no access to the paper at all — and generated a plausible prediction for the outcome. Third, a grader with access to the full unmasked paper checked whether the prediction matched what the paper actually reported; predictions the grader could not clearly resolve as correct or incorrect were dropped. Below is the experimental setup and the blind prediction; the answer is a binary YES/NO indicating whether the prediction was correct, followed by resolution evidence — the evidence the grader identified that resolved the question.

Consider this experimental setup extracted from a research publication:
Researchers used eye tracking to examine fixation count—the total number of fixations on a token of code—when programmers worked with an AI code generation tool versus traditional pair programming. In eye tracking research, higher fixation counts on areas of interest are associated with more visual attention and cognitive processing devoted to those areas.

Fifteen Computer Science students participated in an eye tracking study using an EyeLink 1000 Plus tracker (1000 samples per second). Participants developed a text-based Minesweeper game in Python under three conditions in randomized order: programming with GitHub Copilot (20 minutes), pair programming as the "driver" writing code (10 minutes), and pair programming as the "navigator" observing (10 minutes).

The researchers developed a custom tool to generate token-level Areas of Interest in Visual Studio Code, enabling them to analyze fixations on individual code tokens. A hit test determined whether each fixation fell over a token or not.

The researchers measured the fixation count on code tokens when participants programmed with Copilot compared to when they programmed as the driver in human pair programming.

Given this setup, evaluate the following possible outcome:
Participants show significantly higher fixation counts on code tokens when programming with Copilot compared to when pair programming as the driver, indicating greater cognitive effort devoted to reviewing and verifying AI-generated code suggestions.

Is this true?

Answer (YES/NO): NO